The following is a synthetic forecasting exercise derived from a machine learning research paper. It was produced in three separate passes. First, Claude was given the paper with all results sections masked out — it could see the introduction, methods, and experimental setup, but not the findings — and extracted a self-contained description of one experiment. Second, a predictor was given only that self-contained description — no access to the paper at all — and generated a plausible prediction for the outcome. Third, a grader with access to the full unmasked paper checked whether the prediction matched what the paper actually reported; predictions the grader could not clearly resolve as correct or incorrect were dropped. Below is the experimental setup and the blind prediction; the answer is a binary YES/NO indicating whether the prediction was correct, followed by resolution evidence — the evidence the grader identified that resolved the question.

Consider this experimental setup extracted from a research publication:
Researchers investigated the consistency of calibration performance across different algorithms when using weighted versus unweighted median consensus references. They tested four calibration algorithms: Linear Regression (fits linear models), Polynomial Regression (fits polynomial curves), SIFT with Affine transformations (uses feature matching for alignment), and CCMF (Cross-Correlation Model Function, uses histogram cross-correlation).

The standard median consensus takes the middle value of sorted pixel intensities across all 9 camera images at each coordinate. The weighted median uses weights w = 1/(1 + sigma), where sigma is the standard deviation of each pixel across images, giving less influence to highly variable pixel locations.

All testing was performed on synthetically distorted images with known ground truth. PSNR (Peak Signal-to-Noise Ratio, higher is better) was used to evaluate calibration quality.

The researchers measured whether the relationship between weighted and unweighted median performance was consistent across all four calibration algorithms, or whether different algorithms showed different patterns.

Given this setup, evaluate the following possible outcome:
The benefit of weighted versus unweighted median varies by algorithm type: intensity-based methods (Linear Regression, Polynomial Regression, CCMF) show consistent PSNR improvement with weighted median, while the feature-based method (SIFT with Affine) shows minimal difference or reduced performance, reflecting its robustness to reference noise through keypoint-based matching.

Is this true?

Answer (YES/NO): NO